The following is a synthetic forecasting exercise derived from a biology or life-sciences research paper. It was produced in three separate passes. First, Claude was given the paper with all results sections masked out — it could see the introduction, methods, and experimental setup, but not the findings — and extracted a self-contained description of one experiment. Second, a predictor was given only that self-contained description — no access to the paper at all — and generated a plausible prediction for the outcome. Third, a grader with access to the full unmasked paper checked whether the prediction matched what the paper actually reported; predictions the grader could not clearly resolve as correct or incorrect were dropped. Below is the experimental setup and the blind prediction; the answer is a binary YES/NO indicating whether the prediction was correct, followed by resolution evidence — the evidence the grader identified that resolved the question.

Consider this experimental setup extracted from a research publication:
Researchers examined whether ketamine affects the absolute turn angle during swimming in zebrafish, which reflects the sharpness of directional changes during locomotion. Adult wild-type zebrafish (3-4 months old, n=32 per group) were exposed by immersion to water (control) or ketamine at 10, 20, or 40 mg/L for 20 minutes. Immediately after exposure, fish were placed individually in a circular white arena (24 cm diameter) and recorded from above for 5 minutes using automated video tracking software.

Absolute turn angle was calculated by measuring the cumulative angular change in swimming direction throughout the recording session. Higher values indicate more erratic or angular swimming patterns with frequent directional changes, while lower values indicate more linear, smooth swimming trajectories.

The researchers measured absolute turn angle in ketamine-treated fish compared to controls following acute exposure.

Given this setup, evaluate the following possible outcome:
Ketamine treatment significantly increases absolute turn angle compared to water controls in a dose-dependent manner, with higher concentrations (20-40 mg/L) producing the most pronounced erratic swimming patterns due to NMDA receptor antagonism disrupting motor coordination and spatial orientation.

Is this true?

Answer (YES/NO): NO